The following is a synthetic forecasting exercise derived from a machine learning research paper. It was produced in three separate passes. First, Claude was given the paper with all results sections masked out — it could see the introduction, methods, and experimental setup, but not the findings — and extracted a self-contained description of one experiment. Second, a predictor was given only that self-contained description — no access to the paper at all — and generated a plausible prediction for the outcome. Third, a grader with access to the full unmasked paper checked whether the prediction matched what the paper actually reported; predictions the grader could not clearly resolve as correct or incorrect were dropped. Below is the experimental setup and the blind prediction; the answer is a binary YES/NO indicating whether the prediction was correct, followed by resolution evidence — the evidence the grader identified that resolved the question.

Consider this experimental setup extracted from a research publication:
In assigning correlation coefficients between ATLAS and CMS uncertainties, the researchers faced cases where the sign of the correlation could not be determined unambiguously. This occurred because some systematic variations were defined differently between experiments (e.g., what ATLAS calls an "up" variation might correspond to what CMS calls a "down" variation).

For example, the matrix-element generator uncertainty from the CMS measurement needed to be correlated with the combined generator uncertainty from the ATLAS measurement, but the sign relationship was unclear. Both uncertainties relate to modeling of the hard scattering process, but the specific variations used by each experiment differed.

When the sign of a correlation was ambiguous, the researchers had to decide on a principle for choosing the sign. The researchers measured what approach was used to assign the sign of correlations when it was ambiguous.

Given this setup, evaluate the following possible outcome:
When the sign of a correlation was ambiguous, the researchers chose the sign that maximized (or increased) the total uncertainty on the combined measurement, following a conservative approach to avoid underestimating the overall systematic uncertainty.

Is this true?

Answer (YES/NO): YES